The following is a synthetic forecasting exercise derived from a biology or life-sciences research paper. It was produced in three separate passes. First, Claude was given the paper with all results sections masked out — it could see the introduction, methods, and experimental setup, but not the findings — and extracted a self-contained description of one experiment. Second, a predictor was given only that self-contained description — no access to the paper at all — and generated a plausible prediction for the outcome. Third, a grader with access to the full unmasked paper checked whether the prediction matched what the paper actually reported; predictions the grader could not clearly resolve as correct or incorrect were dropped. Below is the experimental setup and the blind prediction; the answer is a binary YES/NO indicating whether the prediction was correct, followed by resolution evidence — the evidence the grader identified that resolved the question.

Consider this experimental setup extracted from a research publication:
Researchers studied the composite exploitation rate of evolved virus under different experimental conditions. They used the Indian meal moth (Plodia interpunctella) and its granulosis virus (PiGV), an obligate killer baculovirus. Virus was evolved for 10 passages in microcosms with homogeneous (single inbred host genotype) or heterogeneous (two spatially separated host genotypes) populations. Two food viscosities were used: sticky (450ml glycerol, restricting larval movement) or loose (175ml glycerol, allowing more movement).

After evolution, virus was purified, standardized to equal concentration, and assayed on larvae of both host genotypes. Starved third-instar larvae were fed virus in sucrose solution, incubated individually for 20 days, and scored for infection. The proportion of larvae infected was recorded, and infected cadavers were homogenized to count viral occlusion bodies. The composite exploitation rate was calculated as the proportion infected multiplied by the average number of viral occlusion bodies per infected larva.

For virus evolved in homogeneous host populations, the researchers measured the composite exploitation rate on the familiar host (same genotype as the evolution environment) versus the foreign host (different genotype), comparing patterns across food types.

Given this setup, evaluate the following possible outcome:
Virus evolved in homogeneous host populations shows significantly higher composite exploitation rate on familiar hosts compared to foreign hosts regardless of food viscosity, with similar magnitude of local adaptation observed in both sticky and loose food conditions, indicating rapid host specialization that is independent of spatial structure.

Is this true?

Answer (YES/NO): NO